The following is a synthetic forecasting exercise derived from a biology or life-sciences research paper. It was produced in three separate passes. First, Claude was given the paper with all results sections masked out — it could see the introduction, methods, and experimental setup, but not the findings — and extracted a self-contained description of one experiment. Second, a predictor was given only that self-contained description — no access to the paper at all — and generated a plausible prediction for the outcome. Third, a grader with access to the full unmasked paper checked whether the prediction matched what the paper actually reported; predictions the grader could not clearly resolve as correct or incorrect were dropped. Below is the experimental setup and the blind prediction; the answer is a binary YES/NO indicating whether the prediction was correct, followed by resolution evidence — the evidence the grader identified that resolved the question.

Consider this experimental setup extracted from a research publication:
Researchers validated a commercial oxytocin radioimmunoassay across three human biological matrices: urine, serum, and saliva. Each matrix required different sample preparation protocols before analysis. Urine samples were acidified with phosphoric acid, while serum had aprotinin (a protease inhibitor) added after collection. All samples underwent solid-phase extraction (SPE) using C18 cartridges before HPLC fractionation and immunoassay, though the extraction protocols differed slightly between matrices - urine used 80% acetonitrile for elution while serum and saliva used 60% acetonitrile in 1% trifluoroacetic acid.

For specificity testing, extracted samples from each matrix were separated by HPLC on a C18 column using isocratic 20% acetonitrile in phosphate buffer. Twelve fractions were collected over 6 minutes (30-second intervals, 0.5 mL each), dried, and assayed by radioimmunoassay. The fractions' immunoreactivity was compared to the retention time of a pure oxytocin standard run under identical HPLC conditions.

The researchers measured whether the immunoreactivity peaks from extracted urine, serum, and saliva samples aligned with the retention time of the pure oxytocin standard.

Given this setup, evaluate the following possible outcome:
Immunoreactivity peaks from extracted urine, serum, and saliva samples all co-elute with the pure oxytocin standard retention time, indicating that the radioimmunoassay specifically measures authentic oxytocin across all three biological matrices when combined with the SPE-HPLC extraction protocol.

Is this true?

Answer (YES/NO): YES